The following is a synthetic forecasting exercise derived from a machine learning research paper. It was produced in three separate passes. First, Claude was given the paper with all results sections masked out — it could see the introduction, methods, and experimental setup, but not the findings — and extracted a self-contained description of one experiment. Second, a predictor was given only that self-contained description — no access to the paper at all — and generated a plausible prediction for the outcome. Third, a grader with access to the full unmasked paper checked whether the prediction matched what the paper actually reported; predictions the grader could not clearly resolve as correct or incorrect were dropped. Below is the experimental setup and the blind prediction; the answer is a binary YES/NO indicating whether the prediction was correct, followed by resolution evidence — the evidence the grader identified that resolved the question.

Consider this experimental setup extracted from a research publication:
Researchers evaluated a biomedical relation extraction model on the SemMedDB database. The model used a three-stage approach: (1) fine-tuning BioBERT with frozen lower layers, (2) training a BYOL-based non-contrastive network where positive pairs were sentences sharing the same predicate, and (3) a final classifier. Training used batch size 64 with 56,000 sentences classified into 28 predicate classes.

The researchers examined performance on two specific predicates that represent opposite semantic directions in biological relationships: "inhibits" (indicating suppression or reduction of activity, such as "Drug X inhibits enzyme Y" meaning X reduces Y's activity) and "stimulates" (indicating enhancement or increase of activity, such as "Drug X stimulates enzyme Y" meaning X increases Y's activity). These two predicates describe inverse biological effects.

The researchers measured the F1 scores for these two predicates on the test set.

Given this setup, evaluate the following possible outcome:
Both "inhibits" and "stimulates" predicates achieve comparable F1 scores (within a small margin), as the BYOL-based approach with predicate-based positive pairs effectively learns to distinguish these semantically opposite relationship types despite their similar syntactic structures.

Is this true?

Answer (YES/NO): NO